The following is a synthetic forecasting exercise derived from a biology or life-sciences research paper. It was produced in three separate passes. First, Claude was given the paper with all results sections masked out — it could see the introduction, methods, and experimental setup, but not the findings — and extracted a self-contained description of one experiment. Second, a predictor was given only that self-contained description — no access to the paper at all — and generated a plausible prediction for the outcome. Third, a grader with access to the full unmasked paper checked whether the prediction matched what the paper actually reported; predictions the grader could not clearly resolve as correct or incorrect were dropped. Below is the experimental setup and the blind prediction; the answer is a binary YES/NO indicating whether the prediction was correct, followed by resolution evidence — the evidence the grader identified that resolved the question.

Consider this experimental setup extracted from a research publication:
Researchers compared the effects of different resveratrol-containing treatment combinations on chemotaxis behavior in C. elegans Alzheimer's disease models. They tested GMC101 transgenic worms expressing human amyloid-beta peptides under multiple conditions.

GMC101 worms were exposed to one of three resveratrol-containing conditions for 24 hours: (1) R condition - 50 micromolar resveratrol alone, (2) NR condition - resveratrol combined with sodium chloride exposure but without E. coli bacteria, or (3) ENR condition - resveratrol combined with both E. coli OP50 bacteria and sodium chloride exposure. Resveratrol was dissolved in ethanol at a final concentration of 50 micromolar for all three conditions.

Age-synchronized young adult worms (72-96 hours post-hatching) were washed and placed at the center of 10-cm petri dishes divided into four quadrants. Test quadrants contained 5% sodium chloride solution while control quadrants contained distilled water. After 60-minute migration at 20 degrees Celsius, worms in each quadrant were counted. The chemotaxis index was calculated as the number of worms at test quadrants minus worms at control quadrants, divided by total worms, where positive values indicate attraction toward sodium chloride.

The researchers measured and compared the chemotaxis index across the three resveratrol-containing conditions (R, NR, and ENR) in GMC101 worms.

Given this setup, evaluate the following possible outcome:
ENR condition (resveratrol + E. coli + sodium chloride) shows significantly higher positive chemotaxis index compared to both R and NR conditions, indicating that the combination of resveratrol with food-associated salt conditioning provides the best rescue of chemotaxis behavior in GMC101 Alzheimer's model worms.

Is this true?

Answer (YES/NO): YES